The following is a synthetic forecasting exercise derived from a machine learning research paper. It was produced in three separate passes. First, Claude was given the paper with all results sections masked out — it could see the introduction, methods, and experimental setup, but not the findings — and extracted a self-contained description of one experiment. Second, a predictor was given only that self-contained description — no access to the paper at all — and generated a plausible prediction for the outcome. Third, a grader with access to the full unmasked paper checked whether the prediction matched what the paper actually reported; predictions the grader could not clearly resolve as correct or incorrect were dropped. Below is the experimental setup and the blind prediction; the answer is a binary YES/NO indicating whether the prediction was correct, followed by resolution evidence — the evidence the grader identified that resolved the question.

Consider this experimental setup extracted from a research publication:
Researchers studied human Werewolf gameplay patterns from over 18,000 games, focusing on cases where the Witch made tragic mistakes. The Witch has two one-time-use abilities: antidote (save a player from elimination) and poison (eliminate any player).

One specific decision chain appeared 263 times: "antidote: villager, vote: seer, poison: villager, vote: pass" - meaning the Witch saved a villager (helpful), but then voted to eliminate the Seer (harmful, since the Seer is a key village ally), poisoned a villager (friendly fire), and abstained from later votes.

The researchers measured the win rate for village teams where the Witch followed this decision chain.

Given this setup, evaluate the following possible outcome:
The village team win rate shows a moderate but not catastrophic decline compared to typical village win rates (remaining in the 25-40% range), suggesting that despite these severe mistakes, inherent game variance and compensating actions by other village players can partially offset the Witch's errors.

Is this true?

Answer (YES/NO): NO